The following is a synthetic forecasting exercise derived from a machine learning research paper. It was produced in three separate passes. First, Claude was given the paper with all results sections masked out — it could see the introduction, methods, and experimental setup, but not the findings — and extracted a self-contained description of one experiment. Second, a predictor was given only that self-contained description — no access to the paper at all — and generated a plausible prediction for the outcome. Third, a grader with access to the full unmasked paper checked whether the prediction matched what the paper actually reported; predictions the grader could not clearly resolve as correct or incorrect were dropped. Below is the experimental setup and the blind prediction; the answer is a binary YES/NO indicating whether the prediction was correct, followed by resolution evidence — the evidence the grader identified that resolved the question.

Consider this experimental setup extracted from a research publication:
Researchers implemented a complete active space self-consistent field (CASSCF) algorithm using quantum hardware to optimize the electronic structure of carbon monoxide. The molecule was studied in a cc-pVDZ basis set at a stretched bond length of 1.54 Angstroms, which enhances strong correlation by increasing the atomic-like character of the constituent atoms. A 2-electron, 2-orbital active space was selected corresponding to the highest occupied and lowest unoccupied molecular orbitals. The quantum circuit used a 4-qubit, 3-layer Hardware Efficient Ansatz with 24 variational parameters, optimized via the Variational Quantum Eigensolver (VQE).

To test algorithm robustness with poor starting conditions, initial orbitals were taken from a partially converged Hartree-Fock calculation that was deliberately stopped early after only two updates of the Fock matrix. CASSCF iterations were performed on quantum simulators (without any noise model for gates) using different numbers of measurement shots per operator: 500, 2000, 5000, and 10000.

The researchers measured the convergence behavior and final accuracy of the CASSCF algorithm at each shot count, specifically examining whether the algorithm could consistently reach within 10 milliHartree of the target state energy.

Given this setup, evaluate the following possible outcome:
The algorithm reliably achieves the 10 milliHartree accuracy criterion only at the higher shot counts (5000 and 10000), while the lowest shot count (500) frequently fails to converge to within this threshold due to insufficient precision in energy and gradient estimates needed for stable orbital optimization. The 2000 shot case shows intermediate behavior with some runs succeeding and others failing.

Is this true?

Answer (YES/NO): NO